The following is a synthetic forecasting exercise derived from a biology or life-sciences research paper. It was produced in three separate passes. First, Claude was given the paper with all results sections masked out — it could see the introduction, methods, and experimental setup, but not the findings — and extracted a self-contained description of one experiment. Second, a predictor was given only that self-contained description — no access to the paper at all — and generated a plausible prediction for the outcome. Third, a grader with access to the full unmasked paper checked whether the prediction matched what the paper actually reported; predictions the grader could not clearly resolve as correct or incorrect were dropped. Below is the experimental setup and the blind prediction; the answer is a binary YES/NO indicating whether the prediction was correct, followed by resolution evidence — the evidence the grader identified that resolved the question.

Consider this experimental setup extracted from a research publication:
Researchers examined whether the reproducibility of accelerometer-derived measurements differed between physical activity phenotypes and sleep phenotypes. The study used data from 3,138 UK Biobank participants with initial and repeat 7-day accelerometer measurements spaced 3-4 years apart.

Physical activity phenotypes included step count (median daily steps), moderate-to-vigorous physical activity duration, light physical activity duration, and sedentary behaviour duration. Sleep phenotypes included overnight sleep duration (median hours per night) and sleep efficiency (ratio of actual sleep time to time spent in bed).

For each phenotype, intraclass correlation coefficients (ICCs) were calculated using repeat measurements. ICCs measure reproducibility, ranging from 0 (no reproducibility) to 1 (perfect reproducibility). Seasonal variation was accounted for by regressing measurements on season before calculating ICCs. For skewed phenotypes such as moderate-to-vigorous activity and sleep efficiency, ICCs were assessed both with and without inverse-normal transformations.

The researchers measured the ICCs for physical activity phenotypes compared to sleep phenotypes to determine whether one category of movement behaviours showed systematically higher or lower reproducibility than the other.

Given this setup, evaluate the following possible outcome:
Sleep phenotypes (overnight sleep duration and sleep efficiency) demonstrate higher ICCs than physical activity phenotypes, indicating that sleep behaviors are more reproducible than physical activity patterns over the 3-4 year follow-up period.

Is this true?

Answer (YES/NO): NO